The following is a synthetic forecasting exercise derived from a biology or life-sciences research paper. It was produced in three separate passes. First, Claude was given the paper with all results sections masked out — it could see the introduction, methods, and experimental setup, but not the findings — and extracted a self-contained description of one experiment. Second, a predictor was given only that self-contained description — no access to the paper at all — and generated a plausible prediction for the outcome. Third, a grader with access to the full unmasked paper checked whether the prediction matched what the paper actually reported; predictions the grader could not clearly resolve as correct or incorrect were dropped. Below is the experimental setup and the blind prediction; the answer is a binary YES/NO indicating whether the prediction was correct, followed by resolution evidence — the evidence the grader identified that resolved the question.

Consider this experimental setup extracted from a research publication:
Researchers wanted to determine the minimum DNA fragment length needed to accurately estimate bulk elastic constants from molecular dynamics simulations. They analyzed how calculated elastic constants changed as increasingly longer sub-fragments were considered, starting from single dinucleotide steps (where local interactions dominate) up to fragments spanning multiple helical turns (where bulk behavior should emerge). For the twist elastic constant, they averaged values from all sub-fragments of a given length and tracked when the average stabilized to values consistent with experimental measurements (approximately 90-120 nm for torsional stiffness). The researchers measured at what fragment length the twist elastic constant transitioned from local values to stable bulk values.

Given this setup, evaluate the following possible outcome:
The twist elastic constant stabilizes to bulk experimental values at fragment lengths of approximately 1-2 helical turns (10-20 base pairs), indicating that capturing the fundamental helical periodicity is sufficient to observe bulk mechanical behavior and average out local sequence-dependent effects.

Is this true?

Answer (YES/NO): YES